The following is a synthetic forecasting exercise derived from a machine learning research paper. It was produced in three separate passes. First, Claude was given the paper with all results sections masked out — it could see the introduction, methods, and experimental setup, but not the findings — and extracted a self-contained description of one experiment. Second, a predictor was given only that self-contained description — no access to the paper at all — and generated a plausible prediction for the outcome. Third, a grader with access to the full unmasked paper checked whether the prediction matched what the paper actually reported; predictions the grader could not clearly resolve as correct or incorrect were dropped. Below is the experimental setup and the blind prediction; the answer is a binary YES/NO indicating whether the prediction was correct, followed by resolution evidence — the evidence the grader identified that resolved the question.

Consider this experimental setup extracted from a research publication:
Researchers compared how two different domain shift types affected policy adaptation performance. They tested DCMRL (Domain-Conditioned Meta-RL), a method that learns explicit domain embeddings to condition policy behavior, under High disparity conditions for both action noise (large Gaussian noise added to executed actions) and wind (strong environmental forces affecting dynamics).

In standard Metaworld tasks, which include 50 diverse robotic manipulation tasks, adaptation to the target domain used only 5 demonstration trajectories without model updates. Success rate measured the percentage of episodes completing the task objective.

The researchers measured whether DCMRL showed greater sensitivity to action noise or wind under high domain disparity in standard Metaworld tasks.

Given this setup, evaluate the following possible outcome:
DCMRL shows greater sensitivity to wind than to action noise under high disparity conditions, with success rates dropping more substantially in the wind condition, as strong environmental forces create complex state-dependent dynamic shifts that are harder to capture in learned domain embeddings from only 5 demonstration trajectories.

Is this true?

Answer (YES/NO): YES